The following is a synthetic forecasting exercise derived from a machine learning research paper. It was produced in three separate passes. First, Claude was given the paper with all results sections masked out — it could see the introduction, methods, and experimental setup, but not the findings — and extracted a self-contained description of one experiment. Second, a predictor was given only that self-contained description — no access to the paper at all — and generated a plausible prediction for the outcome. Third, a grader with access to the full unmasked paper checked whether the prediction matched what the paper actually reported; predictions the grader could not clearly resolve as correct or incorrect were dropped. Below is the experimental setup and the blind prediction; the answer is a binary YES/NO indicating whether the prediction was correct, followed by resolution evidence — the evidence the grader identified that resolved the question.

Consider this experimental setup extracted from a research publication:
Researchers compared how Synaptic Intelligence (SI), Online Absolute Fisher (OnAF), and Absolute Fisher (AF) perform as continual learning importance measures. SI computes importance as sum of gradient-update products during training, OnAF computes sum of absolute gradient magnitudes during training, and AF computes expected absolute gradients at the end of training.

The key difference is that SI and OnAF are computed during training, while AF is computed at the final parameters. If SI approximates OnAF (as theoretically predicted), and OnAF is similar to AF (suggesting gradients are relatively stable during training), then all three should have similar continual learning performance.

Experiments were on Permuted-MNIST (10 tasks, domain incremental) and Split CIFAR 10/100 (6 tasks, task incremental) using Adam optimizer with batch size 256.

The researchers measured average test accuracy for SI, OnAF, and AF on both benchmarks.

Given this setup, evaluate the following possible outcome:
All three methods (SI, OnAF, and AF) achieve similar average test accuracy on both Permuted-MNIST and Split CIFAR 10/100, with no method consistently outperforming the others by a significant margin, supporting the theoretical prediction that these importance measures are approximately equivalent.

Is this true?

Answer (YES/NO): YES